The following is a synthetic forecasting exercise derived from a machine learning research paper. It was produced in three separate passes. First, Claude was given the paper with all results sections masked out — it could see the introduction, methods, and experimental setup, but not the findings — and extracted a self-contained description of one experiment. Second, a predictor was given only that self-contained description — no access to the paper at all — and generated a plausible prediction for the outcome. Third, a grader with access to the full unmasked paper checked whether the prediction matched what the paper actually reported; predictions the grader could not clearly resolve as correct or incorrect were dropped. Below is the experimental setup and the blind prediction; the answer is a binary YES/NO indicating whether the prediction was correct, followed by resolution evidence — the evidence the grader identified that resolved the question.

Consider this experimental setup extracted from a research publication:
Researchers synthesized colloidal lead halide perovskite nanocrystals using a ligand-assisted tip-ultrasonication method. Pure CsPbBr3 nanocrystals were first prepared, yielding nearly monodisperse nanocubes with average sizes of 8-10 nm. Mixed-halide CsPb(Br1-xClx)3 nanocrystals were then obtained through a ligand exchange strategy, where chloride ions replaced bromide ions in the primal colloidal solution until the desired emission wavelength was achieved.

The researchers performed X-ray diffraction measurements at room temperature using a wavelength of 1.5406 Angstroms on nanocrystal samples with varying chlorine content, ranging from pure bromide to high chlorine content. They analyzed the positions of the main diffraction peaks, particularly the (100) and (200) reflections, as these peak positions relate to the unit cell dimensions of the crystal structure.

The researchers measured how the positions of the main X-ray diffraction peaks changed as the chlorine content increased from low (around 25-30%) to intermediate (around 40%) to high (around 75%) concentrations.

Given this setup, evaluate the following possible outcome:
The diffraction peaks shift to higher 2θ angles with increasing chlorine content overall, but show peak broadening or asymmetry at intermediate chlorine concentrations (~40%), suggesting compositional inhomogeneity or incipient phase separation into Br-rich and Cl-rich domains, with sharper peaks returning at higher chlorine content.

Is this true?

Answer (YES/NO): NO